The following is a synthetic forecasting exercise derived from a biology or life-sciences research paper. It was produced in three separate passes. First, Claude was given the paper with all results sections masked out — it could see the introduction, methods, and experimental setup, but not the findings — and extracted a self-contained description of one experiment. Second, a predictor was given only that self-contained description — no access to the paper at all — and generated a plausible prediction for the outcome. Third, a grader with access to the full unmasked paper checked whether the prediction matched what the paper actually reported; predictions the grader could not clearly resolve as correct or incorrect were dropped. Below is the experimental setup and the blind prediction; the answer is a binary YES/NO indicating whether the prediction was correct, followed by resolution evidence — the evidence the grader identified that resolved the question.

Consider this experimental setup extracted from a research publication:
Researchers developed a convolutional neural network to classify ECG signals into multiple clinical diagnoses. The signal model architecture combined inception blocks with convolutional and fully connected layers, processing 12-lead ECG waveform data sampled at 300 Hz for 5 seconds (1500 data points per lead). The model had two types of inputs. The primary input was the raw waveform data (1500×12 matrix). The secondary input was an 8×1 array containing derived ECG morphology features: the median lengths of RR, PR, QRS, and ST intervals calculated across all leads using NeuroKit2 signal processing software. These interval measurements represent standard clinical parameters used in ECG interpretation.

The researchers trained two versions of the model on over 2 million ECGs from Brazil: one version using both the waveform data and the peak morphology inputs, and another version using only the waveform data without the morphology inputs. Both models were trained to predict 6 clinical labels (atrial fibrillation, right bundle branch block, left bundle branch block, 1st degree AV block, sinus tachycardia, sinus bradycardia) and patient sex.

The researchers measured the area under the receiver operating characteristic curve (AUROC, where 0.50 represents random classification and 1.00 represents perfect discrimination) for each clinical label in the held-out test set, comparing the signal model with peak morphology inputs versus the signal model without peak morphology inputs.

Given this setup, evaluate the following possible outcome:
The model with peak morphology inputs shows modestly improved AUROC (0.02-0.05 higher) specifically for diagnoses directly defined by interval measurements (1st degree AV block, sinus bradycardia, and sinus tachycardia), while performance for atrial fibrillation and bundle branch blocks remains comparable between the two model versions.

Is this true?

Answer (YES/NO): NO